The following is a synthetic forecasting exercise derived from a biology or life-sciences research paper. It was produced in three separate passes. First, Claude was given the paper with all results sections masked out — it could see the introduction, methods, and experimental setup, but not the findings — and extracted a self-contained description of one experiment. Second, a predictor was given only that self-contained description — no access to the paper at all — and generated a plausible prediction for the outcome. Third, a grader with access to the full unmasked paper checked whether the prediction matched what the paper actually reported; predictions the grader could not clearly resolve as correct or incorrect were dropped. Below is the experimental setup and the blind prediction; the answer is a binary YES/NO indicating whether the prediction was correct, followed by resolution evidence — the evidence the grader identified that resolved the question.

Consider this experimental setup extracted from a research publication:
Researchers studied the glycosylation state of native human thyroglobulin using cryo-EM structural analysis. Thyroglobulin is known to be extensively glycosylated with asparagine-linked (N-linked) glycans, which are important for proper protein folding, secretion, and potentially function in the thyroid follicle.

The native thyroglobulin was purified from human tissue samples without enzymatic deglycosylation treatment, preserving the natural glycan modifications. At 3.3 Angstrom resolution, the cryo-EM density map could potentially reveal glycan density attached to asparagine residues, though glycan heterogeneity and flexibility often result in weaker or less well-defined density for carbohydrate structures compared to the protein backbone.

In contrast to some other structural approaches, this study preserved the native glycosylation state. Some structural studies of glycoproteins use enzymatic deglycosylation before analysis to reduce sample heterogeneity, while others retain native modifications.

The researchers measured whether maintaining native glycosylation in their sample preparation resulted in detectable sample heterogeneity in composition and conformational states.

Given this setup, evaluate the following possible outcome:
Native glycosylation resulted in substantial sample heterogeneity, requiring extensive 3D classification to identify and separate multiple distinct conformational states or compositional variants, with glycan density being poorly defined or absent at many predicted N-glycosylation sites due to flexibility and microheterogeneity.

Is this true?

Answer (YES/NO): NO